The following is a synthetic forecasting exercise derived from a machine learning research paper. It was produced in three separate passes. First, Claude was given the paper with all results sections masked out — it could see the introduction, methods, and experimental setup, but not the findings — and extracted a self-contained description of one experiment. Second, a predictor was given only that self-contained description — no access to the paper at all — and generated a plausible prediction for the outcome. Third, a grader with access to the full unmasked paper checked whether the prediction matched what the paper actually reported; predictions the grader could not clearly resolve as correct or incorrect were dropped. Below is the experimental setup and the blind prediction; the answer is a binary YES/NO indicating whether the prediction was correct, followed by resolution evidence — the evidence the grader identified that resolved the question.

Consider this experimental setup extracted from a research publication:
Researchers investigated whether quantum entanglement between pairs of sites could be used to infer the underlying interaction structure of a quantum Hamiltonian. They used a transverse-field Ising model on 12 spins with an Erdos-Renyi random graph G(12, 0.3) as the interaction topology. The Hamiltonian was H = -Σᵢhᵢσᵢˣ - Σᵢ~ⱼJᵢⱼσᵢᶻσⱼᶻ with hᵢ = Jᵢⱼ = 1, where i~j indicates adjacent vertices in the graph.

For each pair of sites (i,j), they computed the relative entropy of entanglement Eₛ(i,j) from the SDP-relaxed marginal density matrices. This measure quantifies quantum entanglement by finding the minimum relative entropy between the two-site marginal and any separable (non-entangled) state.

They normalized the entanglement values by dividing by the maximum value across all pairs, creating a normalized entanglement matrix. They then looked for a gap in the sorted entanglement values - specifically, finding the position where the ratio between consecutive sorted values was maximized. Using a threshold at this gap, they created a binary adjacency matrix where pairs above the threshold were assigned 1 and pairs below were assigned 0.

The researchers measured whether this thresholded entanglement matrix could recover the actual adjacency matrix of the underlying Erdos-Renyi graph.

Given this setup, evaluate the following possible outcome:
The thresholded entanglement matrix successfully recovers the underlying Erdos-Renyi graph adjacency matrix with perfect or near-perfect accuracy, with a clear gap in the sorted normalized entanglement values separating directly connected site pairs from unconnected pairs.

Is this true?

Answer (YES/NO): YES